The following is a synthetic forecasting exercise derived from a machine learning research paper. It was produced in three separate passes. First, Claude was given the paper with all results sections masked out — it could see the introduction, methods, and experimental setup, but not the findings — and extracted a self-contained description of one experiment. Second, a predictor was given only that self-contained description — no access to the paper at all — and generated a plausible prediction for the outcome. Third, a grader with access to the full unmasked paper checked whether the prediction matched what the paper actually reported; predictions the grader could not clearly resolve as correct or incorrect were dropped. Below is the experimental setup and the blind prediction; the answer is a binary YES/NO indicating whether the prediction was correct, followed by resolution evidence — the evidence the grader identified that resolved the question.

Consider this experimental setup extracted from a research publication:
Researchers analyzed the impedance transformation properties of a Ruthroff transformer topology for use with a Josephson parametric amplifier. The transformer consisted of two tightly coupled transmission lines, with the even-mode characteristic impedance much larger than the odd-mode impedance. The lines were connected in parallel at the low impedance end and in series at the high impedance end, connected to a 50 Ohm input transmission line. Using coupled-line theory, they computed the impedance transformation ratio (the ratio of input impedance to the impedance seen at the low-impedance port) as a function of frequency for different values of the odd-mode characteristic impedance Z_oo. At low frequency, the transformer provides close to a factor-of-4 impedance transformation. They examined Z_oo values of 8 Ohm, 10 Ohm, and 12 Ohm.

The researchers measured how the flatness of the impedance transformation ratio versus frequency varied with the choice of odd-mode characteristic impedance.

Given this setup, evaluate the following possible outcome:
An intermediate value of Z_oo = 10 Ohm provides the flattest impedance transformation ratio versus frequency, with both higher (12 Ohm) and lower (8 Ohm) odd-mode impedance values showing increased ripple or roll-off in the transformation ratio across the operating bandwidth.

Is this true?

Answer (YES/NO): YES